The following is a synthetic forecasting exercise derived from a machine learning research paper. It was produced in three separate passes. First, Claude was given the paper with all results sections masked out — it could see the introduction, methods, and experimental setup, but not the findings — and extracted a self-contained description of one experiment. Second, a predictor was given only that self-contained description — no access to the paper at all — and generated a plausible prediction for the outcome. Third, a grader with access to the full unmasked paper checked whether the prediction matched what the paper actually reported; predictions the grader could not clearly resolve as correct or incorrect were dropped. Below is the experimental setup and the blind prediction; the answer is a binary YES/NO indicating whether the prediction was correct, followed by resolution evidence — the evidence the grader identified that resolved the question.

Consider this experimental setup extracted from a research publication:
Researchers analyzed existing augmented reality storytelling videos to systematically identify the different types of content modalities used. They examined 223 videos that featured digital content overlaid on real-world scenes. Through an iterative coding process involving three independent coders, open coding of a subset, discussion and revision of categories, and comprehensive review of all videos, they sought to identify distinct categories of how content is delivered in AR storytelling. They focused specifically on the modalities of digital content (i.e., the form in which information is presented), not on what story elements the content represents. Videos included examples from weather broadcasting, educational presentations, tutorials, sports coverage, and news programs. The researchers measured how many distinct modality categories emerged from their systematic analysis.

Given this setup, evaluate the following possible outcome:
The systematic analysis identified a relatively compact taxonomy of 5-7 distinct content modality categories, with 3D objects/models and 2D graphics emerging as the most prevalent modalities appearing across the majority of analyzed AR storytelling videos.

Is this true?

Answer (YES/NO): NO